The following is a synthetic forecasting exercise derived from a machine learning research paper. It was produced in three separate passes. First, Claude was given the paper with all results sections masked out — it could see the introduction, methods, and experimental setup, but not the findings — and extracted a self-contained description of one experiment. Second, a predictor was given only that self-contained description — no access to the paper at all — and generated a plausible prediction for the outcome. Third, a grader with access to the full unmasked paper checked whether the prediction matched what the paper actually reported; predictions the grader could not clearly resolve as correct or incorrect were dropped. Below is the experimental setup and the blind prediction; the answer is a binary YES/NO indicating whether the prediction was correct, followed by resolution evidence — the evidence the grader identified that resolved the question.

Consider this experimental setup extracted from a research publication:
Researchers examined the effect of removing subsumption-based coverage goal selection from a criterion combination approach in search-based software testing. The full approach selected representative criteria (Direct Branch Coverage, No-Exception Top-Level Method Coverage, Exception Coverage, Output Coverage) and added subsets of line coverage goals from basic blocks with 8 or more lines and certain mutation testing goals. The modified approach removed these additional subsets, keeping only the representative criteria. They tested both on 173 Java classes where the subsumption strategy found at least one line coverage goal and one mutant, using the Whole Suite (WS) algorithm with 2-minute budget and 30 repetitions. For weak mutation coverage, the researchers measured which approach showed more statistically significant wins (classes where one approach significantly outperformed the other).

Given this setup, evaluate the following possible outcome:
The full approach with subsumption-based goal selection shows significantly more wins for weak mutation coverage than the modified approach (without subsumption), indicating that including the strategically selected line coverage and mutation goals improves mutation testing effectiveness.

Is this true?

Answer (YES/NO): YES